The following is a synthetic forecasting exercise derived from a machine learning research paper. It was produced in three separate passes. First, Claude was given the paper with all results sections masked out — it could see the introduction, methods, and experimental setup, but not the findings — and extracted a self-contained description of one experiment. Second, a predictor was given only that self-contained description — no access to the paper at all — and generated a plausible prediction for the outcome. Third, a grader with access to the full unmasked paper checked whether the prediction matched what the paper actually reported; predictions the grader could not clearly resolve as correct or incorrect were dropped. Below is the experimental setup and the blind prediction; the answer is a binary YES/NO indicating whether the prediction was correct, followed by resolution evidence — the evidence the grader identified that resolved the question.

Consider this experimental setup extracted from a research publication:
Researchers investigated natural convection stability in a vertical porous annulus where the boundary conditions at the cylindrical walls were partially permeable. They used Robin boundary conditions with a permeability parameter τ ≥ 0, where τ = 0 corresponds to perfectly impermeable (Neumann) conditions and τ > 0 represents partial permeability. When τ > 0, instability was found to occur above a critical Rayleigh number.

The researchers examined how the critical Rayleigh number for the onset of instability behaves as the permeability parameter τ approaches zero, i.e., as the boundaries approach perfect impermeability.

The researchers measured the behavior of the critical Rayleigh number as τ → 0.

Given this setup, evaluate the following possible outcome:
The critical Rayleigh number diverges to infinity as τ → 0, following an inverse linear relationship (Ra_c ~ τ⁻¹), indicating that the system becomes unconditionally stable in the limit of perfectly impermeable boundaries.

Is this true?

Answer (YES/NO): NO